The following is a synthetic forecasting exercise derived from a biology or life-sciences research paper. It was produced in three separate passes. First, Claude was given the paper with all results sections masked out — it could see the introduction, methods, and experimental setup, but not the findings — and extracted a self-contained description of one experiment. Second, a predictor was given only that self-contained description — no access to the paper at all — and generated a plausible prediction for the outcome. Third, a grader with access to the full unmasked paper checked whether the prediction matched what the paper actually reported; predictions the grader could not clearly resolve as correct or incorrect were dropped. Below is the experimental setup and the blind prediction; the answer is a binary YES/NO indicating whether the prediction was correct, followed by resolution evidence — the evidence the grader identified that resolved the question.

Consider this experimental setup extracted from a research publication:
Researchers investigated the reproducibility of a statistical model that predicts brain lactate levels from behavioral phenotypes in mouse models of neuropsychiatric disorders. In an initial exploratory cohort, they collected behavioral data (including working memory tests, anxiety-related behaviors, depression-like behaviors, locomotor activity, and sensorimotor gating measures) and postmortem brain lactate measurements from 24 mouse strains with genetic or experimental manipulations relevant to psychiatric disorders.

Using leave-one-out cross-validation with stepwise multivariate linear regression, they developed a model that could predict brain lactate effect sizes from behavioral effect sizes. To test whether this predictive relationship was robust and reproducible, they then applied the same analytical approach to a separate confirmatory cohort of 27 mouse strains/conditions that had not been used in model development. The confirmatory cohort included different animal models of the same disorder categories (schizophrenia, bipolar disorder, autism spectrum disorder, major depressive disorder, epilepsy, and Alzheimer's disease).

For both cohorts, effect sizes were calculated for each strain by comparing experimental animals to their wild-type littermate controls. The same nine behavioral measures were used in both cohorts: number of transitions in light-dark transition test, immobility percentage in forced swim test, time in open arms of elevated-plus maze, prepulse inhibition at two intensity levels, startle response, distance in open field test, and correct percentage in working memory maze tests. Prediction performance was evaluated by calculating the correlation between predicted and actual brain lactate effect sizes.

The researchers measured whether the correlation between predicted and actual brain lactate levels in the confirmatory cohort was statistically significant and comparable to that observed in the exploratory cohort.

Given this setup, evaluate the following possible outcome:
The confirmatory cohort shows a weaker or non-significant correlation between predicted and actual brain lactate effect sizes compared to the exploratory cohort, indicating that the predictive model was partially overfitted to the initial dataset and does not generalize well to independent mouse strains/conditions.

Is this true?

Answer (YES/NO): NO